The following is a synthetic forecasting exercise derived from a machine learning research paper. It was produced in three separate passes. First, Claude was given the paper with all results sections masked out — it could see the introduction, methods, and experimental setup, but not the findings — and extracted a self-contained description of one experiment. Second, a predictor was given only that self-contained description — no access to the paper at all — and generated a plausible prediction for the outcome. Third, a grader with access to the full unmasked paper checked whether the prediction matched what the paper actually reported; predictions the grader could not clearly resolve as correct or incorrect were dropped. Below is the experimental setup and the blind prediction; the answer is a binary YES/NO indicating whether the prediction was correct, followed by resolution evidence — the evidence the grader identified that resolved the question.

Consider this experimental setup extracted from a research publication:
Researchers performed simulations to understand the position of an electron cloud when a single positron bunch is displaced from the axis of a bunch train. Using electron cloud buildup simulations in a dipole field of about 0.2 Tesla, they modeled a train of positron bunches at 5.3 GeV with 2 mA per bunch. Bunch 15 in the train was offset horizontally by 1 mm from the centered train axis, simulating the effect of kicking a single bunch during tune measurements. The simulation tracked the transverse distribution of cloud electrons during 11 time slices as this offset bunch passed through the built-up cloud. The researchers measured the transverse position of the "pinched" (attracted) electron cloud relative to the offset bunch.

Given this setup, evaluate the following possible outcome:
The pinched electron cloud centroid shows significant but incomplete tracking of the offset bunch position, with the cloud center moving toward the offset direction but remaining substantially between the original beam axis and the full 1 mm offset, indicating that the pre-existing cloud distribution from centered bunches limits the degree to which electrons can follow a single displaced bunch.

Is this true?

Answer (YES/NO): NO